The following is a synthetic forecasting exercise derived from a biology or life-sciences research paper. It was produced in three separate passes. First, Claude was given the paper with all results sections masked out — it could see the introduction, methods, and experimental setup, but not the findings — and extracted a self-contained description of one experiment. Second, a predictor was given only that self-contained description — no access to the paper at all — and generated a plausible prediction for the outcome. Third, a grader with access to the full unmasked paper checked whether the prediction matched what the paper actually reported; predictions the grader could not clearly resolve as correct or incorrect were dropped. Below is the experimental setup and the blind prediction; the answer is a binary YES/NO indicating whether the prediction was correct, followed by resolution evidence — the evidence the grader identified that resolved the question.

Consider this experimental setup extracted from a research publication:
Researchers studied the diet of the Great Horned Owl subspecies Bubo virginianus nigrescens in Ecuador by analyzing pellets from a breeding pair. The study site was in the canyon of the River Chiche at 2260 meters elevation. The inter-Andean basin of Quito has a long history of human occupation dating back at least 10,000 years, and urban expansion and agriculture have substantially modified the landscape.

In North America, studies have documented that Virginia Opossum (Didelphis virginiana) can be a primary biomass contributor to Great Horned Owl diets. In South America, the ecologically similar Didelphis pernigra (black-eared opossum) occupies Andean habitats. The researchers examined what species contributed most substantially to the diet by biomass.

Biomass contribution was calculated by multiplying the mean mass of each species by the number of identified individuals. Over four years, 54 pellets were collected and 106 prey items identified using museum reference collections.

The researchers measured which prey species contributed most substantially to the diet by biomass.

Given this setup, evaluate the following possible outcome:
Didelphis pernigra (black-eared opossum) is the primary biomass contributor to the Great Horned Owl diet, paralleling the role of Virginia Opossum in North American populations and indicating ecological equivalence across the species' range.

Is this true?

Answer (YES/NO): NO